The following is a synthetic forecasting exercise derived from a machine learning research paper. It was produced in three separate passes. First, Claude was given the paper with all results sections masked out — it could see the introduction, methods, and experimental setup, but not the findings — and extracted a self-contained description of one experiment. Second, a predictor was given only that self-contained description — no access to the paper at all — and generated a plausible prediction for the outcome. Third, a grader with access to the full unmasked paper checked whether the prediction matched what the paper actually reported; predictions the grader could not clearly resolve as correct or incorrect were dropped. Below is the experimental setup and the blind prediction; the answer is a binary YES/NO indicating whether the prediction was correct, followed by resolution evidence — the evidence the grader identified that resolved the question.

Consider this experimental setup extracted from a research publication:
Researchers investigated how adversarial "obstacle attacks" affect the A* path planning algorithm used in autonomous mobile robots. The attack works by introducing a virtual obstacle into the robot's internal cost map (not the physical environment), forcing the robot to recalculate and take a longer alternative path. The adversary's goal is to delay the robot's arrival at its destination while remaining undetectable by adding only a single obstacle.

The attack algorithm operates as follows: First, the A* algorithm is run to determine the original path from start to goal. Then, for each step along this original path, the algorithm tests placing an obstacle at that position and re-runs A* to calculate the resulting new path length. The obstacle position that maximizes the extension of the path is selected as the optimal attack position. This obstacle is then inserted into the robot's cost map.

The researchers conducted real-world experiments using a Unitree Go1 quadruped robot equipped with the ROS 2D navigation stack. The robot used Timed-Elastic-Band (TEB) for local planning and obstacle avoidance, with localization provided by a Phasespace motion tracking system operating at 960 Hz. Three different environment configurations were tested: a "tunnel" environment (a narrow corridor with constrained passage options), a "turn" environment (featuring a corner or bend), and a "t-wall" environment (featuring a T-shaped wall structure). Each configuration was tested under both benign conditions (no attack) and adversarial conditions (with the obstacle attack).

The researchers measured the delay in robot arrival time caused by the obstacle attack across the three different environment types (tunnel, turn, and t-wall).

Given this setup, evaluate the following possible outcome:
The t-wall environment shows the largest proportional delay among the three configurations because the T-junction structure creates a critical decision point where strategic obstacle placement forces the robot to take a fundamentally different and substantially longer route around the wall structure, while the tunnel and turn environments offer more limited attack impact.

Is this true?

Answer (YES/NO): NO